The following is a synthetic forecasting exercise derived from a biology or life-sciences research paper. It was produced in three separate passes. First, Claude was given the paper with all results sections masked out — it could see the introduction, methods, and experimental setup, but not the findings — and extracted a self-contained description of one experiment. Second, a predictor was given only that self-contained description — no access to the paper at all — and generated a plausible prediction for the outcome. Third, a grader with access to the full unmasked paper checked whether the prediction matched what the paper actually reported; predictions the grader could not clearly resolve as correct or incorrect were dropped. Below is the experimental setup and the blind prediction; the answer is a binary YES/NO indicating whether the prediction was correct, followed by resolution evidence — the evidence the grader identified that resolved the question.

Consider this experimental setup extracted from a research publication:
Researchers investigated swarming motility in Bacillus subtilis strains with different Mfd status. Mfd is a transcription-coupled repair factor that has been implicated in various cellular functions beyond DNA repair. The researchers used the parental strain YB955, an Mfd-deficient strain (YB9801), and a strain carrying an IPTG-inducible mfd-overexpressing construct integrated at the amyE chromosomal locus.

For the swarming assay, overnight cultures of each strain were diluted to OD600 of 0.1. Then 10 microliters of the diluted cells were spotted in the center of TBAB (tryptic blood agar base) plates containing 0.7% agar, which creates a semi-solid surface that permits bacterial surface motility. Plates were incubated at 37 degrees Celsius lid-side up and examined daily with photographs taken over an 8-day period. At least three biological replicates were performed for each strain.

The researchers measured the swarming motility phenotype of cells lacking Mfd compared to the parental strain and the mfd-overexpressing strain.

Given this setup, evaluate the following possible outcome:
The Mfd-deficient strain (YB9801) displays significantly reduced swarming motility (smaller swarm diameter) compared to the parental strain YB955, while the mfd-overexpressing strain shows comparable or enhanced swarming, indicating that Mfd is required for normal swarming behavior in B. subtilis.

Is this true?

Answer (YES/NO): NO